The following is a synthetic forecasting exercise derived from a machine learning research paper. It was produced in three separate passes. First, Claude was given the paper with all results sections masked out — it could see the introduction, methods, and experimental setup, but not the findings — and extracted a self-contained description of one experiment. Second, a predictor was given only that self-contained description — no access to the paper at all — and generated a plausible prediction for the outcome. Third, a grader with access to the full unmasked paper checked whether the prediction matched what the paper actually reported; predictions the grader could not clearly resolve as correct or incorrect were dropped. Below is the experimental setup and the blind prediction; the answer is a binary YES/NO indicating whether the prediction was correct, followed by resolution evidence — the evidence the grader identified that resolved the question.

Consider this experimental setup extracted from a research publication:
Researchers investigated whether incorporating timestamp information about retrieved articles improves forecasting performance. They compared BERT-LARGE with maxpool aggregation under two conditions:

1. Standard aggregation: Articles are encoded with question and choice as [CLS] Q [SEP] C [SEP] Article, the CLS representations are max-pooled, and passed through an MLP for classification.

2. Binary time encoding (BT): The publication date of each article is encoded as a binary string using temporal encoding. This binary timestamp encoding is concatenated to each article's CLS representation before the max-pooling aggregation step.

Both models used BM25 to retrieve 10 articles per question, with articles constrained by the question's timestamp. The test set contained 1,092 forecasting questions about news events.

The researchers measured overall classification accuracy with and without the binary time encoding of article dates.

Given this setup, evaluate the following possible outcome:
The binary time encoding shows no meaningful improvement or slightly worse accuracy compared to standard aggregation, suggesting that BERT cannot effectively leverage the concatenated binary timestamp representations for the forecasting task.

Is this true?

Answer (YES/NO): NO